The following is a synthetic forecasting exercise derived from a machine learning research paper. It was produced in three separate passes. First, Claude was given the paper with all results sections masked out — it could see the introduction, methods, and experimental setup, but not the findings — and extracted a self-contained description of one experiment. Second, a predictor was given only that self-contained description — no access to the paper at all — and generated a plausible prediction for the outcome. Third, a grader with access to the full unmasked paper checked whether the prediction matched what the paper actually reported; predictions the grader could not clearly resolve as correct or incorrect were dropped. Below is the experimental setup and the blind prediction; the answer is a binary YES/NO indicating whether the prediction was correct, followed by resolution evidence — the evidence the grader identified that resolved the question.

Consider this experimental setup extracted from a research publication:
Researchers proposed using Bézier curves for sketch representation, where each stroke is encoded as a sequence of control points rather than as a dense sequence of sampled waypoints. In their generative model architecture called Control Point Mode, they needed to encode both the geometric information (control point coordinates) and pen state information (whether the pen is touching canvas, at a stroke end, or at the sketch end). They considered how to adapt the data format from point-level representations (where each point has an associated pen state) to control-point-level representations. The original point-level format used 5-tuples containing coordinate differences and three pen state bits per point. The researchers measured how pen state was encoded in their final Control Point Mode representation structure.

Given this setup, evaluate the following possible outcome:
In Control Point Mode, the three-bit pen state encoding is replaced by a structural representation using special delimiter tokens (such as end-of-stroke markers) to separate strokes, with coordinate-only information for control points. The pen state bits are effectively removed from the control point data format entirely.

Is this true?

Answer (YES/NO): NO